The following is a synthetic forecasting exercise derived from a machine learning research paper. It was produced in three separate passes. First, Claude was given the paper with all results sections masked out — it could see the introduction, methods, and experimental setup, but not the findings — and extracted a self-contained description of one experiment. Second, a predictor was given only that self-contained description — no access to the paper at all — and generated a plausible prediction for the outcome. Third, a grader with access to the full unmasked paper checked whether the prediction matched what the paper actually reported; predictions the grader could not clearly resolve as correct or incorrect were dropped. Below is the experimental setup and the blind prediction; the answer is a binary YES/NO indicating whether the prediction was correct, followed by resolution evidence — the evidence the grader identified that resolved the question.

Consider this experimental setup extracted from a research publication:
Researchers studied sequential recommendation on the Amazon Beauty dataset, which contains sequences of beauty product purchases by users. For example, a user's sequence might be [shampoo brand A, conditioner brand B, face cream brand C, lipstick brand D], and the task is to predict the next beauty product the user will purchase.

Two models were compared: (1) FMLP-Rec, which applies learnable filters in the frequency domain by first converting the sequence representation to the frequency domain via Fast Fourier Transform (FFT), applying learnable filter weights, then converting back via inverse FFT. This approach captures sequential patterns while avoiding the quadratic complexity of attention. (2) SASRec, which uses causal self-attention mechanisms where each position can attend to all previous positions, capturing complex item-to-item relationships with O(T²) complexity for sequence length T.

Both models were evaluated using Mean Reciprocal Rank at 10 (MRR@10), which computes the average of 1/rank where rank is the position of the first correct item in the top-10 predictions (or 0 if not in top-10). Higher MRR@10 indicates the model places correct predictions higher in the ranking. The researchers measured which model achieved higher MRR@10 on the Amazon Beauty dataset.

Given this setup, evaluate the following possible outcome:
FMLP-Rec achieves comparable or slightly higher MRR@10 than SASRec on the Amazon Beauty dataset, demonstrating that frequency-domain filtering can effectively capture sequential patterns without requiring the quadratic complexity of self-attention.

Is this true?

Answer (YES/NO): YES